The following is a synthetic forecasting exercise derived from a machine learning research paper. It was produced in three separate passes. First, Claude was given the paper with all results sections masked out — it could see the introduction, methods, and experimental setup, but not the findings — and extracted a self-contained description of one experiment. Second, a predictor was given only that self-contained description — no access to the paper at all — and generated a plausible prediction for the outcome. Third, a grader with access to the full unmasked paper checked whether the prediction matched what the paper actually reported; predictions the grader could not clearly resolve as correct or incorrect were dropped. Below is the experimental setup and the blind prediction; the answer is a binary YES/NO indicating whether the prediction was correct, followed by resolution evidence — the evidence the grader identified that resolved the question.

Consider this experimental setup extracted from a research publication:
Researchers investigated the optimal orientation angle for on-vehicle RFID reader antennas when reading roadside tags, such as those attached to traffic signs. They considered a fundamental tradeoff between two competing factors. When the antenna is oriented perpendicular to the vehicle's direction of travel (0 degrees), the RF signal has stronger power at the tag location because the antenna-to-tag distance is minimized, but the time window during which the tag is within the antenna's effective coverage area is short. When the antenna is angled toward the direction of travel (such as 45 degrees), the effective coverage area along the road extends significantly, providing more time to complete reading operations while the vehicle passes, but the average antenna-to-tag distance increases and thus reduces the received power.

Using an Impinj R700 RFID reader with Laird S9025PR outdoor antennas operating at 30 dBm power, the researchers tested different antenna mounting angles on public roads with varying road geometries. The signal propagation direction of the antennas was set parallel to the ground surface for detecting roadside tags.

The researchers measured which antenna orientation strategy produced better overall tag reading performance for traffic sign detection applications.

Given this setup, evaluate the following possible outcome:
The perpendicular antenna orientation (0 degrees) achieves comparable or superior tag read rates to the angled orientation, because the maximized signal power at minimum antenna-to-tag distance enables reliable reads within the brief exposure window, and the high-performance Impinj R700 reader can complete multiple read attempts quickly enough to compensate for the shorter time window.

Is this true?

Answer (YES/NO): NO